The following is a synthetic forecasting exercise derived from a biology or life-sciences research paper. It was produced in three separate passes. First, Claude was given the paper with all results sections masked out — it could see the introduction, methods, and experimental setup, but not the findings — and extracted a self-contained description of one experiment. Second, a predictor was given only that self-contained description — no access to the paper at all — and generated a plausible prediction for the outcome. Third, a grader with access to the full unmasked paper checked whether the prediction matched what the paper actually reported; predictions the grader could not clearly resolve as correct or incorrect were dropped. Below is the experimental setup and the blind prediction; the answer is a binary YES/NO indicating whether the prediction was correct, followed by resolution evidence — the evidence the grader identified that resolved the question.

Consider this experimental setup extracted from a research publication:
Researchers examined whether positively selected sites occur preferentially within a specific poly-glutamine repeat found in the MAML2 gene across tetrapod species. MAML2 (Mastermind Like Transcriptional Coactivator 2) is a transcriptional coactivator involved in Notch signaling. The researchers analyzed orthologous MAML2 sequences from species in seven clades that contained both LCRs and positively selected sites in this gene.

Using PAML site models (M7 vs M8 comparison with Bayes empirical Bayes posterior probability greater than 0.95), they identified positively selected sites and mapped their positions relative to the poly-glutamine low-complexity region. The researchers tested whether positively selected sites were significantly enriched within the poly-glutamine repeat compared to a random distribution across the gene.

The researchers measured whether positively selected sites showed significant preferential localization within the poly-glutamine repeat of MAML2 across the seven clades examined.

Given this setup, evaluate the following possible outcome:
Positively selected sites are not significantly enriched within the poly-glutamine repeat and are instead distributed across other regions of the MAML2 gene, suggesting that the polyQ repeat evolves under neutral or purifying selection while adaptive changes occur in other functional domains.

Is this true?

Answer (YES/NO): NO